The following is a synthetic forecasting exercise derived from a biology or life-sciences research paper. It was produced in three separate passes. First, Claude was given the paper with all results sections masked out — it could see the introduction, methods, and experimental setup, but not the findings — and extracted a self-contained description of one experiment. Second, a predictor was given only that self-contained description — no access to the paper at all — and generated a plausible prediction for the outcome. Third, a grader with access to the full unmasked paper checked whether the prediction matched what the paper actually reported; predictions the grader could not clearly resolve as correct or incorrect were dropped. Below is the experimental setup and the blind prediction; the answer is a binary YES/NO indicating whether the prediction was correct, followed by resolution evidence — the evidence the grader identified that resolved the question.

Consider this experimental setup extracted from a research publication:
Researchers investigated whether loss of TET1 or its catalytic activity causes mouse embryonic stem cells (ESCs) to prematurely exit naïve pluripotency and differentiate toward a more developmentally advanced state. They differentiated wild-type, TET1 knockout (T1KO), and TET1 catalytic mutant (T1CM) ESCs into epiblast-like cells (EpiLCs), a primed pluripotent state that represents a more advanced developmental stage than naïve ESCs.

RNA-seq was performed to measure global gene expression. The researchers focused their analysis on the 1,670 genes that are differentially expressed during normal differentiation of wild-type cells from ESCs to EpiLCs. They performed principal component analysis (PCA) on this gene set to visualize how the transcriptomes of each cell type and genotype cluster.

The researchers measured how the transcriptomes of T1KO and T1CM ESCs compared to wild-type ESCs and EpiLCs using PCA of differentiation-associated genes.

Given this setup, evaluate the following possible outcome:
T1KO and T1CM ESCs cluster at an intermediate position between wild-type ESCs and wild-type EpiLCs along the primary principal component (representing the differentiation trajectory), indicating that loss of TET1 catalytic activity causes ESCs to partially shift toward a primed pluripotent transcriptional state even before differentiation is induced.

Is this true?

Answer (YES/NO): NO